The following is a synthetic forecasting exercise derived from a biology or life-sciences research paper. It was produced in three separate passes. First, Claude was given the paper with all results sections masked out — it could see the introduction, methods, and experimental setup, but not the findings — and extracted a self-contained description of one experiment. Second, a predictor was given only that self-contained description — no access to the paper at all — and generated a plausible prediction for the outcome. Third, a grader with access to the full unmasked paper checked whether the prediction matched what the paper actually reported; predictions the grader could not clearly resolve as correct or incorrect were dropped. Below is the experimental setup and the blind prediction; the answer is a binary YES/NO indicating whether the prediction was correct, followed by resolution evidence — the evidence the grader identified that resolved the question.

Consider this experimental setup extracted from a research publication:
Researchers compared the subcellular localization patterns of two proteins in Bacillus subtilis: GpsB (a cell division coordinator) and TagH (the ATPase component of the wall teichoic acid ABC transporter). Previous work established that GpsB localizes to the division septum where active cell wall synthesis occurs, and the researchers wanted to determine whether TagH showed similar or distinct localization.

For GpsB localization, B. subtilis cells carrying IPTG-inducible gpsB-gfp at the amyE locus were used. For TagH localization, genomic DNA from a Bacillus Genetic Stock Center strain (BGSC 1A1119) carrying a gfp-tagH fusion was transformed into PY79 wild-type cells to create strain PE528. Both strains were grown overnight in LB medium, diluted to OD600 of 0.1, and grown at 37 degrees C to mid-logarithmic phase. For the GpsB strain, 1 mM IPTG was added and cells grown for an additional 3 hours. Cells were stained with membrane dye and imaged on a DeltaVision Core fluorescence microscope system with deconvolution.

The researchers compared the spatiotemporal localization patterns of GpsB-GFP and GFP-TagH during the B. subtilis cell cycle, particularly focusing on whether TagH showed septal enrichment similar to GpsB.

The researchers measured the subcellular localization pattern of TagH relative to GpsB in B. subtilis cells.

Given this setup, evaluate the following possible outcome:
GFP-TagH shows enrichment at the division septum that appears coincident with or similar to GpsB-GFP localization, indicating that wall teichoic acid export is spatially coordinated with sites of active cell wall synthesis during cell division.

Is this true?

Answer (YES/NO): YES